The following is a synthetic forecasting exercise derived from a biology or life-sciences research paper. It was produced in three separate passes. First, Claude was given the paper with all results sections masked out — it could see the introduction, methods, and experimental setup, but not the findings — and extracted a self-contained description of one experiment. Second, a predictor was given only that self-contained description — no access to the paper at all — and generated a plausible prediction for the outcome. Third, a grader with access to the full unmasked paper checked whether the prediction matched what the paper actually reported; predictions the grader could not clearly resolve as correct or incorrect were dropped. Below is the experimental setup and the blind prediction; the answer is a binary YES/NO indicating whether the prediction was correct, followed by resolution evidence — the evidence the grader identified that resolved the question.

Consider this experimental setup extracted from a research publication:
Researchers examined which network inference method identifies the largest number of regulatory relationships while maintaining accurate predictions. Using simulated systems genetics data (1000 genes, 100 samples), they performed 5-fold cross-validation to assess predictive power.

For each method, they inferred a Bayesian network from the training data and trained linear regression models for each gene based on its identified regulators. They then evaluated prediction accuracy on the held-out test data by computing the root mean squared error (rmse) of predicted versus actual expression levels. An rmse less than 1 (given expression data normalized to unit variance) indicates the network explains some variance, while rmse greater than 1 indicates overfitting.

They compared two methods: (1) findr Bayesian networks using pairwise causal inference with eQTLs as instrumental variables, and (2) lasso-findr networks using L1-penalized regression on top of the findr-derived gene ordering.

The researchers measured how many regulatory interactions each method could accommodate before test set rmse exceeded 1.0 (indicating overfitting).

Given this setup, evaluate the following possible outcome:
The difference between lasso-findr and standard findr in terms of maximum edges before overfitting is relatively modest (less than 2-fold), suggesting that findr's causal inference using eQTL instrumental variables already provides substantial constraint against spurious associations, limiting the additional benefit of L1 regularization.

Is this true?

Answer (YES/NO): NO